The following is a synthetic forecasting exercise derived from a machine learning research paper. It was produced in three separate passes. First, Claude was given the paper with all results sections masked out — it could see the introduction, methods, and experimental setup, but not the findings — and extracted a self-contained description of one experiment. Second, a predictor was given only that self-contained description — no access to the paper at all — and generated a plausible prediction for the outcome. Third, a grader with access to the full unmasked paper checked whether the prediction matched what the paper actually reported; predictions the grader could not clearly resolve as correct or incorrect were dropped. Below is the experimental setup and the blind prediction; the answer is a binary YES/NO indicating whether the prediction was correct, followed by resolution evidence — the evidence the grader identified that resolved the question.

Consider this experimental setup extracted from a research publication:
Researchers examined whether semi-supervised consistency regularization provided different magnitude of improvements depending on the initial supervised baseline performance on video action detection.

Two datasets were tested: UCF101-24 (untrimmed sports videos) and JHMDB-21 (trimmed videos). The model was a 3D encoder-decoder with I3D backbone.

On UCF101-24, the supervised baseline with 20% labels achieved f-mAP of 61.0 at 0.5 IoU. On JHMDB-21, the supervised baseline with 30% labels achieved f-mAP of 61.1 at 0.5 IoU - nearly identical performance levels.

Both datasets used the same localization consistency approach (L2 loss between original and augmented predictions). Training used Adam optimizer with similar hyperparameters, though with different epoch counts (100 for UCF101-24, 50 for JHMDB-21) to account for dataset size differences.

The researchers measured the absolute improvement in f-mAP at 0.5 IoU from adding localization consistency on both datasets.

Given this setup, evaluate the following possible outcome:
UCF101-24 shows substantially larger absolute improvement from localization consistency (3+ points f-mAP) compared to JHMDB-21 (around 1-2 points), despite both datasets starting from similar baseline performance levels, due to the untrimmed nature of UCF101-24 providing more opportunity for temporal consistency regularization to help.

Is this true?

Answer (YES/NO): NO